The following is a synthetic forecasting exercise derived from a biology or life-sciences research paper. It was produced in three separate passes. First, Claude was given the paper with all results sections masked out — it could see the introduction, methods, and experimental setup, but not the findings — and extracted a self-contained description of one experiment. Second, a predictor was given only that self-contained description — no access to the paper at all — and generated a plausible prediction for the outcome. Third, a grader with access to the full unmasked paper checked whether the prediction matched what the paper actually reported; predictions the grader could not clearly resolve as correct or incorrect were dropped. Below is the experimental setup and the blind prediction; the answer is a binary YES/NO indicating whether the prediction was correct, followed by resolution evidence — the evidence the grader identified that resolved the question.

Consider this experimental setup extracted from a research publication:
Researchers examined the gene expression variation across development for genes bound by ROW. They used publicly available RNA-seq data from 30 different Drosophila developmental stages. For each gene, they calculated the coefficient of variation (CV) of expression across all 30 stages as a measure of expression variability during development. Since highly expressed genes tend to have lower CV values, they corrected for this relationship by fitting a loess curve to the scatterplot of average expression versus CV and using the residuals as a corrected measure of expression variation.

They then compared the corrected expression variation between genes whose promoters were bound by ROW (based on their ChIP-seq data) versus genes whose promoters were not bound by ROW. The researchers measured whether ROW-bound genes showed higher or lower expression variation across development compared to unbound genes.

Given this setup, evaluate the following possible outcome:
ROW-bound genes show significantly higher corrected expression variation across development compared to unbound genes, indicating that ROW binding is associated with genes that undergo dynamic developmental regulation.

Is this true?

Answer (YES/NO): NO